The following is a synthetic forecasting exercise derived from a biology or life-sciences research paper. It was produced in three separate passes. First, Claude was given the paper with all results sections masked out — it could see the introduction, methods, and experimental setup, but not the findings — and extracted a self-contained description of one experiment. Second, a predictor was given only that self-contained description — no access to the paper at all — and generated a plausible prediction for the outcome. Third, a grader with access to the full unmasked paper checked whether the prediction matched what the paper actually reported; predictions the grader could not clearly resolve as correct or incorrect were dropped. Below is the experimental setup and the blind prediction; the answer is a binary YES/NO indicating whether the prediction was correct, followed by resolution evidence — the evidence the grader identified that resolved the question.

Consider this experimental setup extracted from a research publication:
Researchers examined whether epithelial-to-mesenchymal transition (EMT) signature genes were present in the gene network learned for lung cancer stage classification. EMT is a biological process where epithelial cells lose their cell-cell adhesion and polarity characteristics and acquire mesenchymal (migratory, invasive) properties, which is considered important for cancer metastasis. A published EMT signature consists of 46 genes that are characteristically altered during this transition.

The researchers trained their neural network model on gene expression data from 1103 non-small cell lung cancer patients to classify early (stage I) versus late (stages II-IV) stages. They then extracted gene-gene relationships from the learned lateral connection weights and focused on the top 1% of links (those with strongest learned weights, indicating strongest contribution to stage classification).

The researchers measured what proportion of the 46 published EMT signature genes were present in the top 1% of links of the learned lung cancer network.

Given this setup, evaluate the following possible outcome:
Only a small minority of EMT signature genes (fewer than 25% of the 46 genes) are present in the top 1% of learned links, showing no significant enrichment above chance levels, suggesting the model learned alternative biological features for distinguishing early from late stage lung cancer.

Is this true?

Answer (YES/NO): NO